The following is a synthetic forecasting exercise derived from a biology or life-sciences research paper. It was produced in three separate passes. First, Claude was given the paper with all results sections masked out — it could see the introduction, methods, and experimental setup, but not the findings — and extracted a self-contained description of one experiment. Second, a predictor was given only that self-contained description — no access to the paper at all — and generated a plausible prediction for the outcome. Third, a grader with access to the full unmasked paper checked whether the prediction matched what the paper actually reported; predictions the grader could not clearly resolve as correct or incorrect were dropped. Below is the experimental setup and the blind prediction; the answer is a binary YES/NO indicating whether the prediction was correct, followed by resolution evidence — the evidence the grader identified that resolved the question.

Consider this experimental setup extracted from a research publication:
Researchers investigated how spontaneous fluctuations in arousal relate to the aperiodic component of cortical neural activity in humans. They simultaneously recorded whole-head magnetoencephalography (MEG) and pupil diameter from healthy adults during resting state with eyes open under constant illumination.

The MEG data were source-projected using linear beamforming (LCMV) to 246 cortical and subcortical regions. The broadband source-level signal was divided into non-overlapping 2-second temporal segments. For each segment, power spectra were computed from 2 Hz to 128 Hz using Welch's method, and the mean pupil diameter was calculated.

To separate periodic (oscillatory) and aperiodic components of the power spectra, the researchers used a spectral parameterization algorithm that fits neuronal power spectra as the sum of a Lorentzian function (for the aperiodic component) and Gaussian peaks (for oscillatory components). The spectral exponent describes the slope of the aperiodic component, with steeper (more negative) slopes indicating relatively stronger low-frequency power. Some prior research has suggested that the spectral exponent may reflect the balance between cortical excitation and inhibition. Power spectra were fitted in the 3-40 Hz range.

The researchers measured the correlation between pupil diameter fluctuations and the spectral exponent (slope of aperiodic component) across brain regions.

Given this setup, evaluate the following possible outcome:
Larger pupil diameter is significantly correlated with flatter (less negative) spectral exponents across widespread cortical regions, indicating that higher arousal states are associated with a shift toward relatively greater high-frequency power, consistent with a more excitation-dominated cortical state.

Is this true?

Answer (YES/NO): YES